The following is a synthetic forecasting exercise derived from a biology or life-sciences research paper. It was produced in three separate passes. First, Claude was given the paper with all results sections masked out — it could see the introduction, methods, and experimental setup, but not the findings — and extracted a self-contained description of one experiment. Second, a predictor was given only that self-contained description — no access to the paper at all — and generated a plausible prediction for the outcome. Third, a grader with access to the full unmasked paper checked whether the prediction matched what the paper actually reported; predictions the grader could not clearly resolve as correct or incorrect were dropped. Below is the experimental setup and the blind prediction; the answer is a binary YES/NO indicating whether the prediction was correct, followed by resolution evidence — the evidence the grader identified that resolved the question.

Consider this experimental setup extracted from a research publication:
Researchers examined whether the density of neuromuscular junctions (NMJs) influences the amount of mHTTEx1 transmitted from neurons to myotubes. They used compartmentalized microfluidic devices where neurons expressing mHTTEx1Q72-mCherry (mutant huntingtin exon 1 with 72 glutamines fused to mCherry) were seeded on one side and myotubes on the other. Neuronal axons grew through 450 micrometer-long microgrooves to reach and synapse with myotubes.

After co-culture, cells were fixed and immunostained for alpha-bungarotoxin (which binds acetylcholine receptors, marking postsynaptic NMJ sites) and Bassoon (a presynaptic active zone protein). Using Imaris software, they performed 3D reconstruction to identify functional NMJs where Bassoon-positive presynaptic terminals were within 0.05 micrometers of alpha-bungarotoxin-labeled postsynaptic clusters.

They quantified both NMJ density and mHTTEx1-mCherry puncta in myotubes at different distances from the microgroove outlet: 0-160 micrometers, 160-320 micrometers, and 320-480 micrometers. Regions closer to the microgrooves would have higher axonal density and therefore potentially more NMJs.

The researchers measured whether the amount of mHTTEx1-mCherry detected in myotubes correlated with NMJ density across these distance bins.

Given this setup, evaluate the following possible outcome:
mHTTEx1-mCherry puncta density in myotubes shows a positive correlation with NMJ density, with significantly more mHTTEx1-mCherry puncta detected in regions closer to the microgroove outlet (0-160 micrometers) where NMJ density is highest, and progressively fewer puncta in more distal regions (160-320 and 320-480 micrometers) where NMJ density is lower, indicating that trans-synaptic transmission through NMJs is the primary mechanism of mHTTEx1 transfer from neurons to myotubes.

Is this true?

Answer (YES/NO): YES